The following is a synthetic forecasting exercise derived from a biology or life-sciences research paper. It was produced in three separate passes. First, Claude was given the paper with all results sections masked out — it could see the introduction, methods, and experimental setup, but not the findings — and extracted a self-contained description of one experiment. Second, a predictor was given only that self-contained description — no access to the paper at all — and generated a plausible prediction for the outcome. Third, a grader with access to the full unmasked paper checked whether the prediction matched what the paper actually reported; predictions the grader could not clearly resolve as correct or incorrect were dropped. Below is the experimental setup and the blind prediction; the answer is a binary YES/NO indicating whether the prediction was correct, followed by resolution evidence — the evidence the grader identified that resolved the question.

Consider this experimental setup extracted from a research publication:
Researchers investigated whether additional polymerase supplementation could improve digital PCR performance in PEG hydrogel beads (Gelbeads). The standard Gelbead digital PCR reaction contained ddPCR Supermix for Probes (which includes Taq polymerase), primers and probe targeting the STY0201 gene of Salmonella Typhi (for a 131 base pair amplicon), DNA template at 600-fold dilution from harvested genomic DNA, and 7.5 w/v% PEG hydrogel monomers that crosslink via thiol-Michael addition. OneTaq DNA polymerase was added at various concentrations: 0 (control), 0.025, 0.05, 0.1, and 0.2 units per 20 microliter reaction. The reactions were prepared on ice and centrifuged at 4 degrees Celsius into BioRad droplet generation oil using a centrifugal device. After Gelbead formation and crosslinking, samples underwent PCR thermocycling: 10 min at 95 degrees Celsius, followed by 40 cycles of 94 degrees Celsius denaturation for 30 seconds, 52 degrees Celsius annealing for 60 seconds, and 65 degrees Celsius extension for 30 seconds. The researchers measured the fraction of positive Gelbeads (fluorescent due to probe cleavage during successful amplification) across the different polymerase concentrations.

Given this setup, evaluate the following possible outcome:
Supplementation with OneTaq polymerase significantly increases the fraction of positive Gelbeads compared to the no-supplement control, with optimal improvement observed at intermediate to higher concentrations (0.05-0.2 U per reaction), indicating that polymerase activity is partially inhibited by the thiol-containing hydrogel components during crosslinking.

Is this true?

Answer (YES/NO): NO